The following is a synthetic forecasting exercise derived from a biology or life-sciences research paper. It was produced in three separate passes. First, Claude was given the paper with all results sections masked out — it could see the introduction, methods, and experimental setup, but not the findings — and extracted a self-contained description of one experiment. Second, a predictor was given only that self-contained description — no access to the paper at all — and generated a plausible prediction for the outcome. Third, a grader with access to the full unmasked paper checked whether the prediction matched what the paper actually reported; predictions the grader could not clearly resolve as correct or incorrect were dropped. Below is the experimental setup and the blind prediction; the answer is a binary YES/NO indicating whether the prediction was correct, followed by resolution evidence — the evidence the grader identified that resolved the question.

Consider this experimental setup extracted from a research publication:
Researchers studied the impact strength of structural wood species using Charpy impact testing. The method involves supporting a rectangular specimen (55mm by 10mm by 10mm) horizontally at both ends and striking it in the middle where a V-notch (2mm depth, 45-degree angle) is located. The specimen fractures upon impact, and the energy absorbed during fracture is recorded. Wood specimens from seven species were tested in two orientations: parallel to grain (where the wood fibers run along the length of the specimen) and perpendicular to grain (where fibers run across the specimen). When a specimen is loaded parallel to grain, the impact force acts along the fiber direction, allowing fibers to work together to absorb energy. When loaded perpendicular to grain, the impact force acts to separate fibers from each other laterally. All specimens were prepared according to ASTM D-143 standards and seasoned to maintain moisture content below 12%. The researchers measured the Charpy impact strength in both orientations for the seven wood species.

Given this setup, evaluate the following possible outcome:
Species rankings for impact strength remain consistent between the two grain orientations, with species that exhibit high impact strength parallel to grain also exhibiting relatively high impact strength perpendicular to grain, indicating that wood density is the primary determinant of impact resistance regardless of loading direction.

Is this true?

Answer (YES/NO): NO